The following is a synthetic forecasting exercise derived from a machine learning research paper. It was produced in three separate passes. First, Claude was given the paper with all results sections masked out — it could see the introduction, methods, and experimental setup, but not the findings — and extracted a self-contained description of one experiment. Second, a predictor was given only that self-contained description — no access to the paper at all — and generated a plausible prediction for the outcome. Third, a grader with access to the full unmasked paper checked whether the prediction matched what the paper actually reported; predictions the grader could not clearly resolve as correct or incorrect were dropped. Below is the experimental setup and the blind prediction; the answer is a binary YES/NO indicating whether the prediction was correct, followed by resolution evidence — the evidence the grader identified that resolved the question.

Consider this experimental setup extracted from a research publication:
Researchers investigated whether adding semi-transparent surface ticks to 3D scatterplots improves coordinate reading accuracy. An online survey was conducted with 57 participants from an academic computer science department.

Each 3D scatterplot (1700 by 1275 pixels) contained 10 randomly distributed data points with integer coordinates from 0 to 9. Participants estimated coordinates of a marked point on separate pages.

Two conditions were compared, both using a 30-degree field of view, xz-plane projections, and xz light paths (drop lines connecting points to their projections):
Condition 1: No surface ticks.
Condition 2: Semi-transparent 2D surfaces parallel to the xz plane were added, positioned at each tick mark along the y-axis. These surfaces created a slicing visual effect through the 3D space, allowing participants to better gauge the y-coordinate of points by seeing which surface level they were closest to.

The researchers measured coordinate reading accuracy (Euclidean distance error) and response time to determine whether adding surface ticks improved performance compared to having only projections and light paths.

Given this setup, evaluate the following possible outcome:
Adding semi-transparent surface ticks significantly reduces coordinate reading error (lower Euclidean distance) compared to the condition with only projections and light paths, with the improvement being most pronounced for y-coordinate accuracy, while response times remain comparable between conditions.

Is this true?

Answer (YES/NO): NO